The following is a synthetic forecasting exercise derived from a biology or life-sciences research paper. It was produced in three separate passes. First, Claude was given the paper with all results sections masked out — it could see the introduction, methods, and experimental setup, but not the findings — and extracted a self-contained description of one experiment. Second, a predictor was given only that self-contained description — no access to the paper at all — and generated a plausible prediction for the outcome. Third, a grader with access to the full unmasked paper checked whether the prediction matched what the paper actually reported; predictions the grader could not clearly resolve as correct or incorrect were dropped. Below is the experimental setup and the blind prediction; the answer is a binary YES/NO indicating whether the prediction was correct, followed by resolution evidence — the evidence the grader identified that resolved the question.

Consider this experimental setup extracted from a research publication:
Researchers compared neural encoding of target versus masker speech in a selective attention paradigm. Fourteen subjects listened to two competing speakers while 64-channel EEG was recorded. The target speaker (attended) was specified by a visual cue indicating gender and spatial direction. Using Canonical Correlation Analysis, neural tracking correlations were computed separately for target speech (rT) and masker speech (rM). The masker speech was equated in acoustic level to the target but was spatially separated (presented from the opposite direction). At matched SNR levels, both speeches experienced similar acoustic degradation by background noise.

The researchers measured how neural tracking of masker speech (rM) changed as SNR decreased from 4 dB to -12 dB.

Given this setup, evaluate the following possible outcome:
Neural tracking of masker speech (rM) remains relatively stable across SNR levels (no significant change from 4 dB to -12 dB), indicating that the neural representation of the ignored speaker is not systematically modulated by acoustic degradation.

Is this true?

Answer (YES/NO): NO